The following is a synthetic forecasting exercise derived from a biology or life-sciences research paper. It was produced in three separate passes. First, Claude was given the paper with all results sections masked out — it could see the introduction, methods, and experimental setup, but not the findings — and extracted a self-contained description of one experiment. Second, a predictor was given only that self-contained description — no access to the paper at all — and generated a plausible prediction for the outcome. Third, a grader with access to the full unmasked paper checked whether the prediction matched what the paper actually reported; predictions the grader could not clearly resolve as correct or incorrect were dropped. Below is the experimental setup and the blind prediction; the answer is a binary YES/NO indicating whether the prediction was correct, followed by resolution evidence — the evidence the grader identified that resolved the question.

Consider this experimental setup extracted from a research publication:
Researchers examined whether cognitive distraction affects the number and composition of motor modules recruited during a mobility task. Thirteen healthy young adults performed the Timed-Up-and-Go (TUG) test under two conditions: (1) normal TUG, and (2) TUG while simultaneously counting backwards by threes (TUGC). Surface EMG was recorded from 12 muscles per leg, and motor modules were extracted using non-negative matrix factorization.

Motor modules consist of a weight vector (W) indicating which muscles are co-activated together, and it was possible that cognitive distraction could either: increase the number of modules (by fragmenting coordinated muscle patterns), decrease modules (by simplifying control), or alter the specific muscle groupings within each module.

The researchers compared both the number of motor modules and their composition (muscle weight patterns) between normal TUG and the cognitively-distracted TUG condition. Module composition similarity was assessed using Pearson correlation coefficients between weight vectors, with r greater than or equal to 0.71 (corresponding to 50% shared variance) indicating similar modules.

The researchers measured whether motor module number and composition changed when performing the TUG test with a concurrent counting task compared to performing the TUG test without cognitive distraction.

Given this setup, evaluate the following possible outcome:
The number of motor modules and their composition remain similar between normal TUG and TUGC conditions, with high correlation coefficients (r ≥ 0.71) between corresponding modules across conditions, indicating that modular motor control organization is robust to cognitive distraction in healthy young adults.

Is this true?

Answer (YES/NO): YES